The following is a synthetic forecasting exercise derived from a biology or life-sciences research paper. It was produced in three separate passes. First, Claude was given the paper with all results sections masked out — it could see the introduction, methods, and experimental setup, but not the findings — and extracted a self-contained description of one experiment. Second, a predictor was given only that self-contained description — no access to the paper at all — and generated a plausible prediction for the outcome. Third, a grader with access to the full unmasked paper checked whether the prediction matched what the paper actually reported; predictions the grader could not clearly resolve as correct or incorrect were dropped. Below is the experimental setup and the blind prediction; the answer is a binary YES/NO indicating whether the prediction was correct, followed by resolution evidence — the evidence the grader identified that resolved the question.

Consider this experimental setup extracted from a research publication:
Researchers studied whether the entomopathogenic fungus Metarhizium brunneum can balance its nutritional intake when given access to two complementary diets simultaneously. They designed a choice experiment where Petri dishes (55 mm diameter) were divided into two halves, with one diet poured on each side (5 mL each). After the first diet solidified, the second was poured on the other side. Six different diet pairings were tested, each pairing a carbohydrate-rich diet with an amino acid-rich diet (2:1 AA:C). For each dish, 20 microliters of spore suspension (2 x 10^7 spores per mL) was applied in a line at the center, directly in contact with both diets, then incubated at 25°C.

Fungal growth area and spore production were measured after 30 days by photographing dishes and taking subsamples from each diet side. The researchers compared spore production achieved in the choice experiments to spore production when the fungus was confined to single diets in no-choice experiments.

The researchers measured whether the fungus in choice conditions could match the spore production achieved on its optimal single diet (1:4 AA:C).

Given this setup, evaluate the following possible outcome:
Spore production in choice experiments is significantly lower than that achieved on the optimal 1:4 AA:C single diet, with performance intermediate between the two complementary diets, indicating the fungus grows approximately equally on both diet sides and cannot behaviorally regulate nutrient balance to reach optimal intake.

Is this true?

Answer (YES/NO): NO